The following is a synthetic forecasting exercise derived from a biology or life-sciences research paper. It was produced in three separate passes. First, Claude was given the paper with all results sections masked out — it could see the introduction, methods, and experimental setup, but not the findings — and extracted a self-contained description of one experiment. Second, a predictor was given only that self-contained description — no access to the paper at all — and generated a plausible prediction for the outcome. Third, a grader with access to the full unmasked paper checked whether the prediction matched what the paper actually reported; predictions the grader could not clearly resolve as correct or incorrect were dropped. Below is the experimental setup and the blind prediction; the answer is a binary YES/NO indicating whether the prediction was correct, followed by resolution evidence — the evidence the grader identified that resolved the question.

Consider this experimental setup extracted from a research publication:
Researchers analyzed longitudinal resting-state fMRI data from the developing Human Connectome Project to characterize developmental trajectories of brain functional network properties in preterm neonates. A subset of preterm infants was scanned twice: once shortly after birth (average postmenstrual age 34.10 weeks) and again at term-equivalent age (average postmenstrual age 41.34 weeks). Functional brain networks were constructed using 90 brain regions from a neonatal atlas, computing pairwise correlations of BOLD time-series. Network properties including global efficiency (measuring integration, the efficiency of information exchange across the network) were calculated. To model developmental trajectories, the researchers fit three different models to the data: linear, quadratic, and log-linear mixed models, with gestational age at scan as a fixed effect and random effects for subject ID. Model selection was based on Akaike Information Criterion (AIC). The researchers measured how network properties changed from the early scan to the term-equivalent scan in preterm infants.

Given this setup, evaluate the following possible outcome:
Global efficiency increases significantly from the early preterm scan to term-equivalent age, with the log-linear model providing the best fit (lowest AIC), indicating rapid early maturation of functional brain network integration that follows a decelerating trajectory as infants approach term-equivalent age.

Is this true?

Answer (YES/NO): NO